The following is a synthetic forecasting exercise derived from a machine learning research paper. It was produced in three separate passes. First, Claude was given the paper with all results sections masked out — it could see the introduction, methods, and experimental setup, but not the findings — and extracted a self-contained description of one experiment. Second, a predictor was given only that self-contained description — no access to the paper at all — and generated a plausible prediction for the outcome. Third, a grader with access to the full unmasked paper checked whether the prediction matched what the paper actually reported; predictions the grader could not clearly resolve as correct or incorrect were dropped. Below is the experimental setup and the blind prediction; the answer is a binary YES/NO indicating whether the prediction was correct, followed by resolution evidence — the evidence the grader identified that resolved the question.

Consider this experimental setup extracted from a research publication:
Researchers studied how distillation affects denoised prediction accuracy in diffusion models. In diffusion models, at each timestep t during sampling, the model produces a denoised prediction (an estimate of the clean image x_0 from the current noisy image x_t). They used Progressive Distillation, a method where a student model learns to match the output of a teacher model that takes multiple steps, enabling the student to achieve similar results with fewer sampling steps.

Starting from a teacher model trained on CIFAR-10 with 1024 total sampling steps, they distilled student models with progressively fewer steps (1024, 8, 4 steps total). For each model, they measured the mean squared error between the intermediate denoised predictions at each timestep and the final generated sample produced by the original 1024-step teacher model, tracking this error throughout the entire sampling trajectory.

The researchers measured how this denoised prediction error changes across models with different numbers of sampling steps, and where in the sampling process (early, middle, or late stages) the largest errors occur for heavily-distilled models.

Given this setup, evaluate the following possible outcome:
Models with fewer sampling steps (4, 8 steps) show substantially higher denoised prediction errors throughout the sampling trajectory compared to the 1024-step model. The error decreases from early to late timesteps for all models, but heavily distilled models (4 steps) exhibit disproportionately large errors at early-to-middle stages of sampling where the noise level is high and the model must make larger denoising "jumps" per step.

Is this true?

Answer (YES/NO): NO